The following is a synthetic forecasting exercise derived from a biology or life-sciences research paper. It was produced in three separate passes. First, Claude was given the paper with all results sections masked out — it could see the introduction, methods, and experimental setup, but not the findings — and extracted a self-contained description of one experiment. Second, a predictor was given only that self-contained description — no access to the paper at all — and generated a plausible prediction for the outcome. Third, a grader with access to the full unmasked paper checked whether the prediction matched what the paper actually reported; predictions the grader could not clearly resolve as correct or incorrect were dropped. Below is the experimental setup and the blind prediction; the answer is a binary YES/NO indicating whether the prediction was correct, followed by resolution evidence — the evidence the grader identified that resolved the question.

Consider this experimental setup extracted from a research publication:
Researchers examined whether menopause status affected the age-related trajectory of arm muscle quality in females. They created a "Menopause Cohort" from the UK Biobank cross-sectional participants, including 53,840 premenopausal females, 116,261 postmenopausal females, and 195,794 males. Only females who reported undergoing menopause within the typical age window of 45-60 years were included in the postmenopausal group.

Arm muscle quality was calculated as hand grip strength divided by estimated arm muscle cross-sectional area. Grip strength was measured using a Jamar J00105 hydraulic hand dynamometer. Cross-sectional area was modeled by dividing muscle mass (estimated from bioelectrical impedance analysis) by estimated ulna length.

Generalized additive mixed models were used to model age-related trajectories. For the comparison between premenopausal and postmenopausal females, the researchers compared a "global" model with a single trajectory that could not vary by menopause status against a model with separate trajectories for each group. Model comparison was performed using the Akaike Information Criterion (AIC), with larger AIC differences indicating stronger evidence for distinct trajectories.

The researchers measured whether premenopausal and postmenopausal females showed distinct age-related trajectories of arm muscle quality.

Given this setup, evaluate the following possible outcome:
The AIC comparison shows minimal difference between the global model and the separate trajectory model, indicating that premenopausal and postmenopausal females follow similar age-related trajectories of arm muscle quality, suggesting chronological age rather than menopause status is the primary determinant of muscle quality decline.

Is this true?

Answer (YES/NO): NO